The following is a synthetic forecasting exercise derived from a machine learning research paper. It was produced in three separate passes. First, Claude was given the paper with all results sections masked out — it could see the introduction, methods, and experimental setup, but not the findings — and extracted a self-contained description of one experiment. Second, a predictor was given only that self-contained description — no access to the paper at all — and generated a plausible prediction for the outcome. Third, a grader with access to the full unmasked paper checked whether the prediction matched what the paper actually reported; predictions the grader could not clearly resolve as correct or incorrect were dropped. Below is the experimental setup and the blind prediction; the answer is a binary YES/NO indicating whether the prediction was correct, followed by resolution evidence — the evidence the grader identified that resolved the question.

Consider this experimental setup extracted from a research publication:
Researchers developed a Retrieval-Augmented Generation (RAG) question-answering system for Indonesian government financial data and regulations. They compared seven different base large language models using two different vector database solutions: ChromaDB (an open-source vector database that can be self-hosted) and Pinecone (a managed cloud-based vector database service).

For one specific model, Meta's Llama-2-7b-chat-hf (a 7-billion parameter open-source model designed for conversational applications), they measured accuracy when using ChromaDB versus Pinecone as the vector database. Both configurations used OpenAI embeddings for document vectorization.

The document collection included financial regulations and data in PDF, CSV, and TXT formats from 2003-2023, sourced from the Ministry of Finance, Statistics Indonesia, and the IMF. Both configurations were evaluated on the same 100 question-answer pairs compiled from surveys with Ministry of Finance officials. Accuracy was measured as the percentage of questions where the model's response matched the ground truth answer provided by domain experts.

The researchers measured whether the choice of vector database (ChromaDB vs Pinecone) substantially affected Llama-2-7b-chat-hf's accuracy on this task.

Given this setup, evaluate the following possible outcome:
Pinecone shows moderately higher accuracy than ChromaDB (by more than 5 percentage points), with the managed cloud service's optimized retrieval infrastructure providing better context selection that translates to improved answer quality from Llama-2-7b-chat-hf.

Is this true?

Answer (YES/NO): NO